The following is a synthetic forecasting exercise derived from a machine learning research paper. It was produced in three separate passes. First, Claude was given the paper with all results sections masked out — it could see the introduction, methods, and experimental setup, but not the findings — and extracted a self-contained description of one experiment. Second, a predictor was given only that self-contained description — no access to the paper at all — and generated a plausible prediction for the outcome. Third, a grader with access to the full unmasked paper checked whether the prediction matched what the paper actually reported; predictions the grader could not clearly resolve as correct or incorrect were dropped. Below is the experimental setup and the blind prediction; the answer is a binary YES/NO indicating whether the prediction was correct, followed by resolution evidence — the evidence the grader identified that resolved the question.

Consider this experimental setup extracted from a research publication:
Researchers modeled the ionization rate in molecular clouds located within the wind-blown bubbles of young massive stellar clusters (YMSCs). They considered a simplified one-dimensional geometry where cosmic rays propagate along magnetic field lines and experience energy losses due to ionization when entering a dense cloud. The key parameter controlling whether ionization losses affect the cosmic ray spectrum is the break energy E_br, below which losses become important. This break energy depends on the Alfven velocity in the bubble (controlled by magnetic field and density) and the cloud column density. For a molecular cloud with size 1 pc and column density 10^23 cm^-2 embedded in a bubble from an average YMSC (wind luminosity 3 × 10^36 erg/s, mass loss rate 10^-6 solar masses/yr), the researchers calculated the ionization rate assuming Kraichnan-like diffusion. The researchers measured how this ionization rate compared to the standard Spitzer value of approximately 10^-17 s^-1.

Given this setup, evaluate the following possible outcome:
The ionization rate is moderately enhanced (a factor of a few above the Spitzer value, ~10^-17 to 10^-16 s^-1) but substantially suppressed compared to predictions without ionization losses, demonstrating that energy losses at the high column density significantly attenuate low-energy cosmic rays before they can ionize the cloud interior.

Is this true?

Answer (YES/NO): NO